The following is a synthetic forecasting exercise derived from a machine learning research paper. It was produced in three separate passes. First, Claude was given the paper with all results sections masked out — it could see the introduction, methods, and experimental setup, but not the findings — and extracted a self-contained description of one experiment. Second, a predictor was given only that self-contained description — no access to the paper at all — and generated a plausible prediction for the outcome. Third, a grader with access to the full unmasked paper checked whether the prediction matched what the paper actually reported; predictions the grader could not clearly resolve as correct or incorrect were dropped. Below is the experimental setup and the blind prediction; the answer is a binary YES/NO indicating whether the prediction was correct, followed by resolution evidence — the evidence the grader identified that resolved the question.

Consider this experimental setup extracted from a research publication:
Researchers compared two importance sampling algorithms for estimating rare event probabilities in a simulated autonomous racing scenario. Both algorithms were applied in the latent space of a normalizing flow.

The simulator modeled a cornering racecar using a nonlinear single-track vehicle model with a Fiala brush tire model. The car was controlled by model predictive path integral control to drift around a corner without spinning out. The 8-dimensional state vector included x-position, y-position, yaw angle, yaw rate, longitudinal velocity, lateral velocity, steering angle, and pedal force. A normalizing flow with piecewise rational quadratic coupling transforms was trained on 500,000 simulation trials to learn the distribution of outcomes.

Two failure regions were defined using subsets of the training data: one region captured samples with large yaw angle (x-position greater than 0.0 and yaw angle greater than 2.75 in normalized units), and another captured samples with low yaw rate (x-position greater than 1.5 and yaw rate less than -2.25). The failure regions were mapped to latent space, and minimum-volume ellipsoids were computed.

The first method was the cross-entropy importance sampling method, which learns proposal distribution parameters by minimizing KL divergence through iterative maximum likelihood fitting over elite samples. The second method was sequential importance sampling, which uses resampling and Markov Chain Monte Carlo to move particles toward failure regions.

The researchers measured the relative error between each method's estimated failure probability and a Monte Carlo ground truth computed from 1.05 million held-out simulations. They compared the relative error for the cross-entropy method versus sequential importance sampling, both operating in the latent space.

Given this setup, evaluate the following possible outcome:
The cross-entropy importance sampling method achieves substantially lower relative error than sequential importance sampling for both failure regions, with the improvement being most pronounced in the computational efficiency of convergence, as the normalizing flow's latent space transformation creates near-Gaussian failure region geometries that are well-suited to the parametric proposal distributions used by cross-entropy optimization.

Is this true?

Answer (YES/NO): NO